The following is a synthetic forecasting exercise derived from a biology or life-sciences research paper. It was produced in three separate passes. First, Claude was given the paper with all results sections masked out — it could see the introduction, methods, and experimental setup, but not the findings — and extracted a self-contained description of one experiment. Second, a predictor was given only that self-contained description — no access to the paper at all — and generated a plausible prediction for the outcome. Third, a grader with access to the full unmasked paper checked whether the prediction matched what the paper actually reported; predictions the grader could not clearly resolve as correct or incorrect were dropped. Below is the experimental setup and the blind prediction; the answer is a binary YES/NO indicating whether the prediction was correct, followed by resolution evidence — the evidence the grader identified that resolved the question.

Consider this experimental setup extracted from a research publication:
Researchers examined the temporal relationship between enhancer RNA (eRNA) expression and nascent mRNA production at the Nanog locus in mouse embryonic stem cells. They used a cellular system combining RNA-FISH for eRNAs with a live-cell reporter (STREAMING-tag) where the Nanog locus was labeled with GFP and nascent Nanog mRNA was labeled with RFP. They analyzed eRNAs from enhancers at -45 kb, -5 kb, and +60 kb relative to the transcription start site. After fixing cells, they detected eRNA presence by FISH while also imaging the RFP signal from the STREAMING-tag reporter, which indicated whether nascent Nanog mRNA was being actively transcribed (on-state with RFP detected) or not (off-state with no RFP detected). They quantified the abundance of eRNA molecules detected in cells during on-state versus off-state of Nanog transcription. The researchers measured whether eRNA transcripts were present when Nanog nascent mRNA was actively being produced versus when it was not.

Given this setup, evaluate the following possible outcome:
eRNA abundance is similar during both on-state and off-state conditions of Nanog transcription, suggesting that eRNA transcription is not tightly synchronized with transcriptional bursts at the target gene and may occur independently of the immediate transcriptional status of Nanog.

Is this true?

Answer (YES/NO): NO